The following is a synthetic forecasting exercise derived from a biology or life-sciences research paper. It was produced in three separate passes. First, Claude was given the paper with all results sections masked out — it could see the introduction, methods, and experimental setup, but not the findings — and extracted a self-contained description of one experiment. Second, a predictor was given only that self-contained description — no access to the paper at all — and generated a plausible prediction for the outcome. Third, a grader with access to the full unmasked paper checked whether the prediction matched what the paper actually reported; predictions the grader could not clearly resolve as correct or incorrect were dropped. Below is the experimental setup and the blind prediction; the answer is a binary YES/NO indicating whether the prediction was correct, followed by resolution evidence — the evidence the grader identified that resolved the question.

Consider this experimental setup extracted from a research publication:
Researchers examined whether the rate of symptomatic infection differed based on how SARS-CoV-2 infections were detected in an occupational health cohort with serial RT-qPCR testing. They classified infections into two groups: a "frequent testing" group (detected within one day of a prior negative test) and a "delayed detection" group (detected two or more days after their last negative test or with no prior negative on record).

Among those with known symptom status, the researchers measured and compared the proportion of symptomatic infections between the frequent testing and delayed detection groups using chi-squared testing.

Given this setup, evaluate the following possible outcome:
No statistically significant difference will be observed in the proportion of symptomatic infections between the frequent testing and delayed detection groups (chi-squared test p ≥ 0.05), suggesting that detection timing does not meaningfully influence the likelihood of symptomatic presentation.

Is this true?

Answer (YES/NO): NO